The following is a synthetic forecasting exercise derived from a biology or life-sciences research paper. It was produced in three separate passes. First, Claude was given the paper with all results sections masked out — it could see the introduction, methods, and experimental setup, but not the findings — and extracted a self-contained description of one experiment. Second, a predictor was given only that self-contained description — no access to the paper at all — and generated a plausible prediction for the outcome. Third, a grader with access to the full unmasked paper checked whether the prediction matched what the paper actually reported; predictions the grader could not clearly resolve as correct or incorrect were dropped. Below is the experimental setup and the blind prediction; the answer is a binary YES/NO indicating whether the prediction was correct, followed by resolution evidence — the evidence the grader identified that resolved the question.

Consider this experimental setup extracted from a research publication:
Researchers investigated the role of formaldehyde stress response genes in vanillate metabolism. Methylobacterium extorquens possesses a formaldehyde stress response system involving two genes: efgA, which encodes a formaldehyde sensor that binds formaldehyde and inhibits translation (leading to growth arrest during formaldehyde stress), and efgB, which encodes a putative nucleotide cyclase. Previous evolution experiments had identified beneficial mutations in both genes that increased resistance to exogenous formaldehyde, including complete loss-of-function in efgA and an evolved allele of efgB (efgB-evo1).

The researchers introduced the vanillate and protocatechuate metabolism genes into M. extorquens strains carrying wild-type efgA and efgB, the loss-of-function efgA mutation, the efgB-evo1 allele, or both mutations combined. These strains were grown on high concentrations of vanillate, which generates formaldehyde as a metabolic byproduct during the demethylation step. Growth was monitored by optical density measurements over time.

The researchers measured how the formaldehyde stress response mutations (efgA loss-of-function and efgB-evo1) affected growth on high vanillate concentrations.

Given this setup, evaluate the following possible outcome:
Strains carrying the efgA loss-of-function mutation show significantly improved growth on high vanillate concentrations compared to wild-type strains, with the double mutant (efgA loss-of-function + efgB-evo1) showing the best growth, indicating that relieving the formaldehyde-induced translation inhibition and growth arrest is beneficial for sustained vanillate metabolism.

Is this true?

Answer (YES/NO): YES